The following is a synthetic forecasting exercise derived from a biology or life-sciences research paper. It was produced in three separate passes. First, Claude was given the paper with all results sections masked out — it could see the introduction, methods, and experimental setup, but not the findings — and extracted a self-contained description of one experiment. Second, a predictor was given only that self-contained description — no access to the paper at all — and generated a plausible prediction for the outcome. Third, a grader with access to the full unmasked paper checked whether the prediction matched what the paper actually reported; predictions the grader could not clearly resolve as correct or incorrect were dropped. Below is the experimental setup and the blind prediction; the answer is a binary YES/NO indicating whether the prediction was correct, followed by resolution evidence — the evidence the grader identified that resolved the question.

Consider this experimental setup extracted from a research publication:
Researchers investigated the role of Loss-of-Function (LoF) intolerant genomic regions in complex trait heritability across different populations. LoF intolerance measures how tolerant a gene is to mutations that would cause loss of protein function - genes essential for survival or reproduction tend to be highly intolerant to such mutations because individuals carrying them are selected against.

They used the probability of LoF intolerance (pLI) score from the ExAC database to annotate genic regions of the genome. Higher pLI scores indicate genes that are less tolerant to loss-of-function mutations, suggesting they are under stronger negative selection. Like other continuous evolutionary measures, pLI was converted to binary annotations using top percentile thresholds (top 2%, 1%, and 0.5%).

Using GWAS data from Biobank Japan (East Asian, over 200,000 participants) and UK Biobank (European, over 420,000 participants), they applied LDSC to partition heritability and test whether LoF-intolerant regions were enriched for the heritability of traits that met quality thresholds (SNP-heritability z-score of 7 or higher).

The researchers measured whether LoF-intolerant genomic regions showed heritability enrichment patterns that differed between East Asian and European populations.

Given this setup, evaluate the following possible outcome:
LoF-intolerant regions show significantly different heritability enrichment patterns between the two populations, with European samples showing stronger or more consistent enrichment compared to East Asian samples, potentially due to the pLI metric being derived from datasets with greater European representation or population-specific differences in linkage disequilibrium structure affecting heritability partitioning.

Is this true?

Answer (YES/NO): NO